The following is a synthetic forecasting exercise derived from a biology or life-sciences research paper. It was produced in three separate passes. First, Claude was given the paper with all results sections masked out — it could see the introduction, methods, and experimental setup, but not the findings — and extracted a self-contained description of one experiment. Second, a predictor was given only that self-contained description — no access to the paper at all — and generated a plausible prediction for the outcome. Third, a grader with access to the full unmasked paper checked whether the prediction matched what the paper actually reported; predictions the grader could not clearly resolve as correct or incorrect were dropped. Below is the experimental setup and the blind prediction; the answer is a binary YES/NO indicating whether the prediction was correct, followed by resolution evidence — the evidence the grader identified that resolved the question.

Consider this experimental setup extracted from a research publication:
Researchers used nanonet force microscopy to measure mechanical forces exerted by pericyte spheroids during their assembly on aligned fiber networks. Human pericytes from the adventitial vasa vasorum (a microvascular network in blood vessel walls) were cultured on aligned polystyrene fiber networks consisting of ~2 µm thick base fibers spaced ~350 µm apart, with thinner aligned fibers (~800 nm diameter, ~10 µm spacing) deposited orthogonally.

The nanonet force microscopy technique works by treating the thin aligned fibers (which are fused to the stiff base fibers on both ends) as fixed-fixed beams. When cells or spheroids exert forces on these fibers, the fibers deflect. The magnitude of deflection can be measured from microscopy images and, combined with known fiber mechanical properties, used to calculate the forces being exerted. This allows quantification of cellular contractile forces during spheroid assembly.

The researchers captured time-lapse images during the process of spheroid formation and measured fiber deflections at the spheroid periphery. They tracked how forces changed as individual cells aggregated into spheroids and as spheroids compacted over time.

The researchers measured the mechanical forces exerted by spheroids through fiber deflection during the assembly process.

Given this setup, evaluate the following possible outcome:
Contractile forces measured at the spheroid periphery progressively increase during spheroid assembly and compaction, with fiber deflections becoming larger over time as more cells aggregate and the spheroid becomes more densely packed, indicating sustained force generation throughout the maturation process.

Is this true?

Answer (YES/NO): NO